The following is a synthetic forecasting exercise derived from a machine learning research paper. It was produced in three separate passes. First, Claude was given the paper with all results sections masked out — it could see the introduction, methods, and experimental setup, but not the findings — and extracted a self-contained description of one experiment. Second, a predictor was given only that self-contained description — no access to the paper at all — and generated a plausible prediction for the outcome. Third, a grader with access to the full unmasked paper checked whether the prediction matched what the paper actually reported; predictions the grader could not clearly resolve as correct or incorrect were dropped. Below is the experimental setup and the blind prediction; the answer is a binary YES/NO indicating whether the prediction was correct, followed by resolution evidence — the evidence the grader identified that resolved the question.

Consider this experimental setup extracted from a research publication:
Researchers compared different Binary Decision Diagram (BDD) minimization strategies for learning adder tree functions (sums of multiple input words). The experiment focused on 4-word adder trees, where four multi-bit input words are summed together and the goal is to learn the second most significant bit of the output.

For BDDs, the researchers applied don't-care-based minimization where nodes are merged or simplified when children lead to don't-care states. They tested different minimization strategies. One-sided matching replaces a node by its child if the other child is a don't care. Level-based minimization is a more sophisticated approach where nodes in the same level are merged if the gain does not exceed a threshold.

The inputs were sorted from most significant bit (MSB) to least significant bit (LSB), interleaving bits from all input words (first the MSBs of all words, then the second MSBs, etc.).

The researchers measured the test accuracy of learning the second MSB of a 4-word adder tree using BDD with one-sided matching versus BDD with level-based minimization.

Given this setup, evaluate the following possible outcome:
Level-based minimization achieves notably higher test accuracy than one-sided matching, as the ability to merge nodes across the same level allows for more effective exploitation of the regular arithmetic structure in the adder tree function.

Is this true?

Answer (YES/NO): YES